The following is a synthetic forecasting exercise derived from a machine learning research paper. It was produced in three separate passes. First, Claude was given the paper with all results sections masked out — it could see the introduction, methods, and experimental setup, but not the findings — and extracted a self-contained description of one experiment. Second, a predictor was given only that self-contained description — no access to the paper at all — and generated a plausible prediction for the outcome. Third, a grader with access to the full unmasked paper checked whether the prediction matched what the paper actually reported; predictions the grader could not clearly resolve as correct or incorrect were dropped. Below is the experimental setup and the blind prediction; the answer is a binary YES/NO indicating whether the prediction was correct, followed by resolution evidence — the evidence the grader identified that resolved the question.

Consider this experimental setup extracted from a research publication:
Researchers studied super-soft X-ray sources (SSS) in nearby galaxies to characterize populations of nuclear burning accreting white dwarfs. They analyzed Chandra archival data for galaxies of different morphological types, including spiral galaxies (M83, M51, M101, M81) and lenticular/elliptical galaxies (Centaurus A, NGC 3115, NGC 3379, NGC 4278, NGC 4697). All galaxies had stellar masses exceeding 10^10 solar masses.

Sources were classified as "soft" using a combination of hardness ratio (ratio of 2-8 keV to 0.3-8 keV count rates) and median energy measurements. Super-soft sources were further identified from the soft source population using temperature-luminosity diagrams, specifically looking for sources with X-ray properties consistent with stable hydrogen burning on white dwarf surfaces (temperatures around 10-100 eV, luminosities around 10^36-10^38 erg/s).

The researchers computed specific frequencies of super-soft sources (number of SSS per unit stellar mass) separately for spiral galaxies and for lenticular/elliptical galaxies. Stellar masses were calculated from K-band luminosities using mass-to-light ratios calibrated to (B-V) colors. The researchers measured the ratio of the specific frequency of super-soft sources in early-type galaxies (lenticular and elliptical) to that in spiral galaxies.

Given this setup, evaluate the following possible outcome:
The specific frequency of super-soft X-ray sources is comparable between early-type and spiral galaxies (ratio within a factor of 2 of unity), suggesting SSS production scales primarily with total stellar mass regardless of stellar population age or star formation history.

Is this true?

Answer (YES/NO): NO